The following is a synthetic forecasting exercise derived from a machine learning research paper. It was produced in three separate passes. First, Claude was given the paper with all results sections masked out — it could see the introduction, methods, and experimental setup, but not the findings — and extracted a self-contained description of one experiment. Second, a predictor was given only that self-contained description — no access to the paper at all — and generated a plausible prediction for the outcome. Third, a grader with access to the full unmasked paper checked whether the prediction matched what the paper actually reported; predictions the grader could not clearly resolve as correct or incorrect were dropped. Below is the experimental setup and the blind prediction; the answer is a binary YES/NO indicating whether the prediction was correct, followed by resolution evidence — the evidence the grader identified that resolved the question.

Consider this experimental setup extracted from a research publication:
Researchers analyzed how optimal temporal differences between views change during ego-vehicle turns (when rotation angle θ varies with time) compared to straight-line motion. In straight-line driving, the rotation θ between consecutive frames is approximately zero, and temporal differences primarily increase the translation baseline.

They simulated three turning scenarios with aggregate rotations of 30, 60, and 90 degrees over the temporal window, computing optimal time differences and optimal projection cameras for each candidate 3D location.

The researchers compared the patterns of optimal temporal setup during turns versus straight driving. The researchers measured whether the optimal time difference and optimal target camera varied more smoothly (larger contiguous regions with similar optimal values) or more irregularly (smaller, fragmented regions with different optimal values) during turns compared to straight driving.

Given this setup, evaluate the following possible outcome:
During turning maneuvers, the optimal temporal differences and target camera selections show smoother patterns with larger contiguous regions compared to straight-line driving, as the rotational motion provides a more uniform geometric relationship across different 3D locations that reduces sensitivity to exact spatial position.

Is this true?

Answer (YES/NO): NO